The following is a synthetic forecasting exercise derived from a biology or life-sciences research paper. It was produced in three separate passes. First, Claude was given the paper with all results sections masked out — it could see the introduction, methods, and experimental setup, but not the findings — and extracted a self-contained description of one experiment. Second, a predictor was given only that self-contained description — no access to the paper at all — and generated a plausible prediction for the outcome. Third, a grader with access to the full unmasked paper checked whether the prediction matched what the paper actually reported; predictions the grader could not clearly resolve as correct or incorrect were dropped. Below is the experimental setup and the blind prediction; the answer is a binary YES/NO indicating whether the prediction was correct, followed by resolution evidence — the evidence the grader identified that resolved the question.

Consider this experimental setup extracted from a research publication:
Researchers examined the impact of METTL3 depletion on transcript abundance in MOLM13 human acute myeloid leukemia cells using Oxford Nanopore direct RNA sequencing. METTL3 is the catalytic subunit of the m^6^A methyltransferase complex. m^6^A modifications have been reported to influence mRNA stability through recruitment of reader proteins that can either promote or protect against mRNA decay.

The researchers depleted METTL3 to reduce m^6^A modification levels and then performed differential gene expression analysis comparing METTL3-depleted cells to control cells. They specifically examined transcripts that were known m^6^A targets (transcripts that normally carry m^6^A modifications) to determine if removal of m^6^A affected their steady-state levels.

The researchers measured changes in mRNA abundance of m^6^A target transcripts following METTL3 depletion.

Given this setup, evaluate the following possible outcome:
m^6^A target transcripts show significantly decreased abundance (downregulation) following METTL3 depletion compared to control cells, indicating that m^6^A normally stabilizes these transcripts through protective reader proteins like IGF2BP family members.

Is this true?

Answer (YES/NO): NO